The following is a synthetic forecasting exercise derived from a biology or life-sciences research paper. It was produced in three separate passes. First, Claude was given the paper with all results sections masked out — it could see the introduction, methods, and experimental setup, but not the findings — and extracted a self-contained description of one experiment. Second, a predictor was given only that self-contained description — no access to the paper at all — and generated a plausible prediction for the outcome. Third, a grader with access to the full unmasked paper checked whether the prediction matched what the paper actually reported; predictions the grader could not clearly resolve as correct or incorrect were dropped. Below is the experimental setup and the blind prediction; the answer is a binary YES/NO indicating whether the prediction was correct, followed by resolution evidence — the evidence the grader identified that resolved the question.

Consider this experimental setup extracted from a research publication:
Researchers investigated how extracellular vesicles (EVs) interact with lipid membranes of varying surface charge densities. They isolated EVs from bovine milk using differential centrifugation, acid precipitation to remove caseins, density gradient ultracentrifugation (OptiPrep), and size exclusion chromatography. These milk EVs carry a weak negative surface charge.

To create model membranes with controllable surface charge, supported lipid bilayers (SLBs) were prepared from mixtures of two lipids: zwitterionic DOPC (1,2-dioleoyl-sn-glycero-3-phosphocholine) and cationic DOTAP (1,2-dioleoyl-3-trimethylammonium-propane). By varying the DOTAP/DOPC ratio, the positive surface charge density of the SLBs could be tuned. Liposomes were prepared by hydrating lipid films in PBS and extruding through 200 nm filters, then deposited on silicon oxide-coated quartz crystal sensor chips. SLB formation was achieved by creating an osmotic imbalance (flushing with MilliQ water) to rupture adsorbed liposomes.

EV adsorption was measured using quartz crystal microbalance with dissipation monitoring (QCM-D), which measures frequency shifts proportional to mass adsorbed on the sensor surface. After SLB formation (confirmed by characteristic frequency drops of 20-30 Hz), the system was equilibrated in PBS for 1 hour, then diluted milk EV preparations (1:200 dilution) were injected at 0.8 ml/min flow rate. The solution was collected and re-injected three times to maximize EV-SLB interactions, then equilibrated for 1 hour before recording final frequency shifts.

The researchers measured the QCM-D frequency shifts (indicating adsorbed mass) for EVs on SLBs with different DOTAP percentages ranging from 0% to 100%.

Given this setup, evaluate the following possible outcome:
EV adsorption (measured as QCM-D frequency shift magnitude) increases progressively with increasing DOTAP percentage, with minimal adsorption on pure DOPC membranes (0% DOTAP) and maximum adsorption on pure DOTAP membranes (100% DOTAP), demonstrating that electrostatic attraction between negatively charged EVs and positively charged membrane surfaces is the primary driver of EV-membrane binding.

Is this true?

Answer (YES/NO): NO